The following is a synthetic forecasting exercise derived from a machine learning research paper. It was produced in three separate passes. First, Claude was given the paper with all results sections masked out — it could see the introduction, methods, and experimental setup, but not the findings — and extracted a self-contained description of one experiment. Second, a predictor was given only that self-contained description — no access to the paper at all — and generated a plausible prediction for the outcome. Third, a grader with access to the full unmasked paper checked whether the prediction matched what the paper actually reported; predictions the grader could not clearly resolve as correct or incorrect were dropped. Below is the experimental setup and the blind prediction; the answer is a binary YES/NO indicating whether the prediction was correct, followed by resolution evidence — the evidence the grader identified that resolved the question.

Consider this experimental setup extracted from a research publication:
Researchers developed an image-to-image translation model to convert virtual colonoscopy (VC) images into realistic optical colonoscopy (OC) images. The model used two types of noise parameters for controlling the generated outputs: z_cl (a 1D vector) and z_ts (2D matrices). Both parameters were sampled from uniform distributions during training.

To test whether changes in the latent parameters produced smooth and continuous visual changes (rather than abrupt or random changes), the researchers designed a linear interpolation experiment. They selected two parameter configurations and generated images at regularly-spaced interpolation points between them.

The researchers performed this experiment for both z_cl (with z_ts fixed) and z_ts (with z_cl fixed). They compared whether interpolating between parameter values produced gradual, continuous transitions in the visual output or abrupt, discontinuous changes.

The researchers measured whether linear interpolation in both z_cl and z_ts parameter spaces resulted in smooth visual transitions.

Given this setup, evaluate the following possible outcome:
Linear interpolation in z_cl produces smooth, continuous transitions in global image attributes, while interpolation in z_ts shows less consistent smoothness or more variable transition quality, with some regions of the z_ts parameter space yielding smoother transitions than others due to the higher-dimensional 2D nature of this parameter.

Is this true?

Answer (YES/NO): NO